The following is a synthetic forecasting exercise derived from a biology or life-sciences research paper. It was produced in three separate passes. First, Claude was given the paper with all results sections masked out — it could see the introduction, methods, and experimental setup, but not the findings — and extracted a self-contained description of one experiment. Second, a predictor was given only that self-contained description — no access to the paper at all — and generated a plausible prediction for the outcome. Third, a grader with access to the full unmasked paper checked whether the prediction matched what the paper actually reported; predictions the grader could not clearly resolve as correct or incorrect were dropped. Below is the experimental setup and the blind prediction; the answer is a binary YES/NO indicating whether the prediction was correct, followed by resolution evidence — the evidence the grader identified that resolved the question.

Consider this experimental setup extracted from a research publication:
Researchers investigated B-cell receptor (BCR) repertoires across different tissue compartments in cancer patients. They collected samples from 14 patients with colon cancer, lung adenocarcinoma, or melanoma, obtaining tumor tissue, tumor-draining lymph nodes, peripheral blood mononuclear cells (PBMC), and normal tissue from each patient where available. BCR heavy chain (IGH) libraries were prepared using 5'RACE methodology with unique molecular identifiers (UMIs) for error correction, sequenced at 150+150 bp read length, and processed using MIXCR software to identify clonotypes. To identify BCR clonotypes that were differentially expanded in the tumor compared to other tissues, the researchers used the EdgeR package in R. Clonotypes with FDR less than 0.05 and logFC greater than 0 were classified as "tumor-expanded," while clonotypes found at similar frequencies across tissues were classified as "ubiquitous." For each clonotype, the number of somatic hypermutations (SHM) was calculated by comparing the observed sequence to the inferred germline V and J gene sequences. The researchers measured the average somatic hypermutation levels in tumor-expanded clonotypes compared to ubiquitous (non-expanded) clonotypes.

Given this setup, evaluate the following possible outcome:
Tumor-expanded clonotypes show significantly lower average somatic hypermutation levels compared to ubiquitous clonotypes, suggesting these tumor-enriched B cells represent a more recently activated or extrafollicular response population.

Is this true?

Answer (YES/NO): YES